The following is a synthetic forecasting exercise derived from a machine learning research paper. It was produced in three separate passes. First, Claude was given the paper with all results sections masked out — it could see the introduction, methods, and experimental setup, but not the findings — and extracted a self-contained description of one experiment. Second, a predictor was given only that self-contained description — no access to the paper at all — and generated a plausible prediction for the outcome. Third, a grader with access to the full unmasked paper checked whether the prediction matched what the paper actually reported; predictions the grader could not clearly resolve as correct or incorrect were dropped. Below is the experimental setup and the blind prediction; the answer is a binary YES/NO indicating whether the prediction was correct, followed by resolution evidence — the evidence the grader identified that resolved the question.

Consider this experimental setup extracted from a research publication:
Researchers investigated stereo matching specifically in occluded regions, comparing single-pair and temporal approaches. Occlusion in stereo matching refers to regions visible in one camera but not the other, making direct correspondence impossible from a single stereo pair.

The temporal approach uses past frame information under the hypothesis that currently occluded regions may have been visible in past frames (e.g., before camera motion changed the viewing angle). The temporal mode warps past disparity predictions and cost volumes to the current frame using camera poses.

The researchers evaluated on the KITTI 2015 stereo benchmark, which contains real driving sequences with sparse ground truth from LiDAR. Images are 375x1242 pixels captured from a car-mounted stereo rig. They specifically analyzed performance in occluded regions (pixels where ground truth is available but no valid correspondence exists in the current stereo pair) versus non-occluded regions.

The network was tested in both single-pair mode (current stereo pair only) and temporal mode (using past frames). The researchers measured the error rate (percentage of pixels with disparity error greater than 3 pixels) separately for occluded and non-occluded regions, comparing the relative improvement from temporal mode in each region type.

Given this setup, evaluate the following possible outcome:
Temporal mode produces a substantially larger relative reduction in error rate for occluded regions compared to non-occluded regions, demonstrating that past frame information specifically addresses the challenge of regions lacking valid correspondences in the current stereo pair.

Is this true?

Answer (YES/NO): YES